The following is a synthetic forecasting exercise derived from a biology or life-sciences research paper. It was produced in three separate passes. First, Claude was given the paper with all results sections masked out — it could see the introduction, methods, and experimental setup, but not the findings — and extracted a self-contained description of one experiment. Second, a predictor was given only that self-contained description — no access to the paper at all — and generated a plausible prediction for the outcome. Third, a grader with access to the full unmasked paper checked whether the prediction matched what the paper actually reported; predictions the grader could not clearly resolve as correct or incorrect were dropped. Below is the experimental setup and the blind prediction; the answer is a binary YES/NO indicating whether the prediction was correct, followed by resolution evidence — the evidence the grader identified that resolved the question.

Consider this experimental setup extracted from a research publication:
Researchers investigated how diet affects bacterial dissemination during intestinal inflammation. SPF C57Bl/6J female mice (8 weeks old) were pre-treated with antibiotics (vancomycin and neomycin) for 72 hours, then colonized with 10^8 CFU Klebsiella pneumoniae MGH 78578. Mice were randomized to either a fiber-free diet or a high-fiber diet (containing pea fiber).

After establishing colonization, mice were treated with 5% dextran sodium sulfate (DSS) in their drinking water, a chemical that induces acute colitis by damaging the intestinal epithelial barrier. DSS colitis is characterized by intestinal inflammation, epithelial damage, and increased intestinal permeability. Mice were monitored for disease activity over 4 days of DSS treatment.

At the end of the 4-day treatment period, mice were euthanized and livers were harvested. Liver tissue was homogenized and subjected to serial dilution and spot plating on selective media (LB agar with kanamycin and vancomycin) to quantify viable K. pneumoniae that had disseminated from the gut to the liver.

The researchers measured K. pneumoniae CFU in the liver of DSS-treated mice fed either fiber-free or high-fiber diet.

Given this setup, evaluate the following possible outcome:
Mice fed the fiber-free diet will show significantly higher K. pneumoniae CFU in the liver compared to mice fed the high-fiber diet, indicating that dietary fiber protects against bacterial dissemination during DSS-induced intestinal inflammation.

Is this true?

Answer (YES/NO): YES